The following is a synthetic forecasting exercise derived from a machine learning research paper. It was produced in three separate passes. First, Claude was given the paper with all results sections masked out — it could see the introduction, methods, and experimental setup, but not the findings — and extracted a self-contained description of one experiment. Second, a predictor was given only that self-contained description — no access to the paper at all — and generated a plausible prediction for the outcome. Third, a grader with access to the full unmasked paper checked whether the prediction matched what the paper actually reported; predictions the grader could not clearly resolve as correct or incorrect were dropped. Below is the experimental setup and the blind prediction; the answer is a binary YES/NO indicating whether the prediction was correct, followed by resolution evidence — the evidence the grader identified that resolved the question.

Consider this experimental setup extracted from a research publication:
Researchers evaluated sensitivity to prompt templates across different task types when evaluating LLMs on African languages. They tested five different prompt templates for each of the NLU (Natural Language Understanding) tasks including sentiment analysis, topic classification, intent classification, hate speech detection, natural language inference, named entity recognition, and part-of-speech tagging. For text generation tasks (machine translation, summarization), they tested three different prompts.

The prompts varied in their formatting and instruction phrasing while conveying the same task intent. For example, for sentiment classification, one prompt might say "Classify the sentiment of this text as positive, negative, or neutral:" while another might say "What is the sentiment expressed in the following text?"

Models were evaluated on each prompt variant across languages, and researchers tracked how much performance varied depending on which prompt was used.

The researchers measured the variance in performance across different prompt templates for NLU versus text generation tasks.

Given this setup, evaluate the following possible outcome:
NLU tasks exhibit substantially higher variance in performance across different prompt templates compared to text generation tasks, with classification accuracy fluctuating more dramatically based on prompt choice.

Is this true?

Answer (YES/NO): YES